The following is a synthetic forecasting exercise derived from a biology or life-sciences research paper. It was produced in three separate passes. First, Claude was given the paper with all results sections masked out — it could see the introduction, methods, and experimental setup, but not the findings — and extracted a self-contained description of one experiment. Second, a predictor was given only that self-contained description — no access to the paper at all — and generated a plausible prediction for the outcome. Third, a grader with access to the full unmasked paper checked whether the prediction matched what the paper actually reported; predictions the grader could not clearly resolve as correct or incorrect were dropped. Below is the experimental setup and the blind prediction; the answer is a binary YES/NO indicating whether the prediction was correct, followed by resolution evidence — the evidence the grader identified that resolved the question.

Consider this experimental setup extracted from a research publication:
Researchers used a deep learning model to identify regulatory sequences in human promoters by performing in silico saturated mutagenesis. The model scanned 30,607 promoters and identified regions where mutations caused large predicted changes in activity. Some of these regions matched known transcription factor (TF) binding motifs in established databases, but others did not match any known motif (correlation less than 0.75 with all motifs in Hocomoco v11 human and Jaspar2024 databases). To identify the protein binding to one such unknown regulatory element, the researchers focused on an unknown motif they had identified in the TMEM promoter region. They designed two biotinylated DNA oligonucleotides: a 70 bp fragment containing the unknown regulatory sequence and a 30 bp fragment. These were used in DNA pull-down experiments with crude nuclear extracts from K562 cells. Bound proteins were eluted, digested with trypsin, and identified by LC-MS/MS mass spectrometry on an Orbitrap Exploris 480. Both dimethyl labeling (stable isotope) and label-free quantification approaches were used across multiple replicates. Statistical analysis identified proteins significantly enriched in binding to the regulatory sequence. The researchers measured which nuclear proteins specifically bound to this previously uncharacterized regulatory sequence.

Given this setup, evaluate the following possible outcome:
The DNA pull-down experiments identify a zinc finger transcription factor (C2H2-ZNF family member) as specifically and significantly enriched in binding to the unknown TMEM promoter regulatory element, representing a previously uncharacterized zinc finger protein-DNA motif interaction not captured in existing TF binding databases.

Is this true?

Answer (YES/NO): YES